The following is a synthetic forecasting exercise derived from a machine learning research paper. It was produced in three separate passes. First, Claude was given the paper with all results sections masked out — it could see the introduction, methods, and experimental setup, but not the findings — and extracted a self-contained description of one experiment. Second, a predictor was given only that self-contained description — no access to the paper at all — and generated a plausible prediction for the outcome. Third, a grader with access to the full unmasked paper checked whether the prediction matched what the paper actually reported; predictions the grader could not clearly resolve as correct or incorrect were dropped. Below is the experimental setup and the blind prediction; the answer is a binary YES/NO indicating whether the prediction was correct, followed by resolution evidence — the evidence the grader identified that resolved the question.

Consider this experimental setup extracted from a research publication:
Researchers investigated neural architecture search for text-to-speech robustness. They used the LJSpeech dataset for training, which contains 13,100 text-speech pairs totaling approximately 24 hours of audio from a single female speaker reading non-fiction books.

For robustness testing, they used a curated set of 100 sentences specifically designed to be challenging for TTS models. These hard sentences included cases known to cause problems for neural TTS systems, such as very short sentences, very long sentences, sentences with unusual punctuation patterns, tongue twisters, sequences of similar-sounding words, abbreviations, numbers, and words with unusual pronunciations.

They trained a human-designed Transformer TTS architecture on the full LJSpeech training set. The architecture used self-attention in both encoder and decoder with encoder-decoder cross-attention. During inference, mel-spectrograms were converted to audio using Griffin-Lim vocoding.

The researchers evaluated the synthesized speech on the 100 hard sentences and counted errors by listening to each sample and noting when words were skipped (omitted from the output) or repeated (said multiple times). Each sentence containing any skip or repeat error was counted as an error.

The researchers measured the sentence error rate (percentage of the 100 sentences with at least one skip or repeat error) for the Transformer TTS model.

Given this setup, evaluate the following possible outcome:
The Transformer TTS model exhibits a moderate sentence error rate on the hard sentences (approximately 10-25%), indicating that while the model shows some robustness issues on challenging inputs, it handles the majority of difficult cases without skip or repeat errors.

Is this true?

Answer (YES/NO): YES